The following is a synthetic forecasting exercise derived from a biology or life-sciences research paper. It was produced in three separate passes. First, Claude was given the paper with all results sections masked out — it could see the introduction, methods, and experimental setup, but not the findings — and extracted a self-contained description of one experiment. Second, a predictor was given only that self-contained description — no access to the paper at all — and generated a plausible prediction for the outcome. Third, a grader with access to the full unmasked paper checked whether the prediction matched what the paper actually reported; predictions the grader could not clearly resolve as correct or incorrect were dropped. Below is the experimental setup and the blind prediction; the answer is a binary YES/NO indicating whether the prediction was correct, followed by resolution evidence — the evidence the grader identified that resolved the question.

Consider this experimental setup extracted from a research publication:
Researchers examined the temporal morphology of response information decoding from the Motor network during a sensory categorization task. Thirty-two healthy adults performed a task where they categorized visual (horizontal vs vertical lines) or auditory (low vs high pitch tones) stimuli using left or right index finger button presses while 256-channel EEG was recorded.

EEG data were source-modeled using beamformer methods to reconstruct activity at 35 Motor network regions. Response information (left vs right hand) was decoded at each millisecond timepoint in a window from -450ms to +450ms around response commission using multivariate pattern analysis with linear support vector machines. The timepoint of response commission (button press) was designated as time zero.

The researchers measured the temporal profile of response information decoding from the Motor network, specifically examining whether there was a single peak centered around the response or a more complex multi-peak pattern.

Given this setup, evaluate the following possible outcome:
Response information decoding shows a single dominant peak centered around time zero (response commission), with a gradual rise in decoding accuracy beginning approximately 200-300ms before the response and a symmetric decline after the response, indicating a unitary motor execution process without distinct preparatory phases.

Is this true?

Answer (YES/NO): NO